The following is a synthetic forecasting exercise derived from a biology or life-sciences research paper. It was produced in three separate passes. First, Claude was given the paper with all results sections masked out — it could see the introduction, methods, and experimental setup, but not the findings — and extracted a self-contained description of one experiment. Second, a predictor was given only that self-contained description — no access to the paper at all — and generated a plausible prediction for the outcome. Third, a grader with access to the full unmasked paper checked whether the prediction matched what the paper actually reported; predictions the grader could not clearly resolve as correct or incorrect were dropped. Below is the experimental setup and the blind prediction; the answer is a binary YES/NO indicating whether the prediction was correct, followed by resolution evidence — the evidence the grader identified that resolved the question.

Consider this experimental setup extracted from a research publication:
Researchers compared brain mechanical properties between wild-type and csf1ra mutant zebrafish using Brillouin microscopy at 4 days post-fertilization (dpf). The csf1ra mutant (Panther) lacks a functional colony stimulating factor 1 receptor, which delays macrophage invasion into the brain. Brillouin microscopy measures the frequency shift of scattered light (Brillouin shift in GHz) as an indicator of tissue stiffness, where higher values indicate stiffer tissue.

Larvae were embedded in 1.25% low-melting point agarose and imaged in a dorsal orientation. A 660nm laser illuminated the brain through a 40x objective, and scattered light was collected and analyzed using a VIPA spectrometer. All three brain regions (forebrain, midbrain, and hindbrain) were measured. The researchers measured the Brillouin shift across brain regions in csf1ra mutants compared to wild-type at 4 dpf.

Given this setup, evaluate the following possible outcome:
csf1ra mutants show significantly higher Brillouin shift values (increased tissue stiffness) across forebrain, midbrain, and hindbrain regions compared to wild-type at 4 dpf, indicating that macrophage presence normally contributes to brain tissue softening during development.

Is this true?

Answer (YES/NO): NO